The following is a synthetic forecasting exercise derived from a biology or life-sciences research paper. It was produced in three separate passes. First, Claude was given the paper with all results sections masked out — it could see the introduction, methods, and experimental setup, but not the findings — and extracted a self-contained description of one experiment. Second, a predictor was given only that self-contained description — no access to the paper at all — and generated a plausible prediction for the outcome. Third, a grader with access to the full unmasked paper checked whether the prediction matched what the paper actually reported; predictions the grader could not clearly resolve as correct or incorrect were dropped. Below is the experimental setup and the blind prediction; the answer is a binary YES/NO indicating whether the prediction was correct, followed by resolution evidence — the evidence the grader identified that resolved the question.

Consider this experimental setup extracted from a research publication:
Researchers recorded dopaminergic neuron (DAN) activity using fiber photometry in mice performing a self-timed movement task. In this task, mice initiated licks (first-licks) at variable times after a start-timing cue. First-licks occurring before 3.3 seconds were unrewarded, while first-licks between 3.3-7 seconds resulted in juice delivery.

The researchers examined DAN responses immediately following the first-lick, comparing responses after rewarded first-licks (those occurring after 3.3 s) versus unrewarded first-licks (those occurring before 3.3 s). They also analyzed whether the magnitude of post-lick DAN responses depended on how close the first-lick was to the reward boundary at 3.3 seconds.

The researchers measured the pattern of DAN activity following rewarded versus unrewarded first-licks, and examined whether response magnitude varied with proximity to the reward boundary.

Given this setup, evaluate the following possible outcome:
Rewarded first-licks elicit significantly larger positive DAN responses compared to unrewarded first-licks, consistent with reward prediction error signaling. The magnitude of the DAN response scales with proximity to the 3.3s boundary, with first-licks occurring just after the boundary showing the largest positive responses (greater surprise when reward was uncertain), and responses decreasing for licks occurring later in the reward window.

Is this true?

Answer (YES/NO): YES